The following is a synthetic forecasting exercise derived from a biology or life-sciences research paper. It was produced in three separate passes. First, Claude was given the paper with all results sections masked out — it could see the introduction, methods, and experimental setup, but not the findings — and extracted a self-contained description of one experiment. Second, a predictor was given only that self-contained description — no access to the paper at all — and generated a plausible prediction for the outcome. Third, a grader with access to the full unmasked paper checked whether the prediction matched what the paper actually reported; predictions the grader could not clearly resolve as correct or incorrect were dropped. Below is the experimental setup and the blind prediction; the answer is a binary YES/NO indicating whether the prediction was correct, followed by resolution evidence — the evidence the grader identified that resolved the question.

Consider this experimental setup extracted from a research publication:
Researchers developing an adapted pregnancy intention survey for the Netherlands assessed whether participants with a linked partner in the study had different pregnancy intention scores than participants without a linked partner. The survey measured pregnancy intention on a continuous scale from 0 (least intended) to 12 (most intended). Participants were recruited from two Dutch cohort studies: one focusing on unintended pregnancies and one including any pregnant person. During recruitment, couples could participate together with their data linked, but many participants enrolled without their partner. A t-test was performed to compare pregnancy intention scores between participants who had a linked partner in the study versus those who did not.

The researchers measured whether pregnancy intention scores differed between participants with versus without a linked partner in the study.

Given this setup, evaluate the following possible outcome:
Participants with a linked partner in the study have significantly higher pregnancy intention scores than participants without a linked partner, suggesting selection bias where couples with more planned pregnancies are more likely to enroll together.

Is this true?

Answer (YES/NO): NO